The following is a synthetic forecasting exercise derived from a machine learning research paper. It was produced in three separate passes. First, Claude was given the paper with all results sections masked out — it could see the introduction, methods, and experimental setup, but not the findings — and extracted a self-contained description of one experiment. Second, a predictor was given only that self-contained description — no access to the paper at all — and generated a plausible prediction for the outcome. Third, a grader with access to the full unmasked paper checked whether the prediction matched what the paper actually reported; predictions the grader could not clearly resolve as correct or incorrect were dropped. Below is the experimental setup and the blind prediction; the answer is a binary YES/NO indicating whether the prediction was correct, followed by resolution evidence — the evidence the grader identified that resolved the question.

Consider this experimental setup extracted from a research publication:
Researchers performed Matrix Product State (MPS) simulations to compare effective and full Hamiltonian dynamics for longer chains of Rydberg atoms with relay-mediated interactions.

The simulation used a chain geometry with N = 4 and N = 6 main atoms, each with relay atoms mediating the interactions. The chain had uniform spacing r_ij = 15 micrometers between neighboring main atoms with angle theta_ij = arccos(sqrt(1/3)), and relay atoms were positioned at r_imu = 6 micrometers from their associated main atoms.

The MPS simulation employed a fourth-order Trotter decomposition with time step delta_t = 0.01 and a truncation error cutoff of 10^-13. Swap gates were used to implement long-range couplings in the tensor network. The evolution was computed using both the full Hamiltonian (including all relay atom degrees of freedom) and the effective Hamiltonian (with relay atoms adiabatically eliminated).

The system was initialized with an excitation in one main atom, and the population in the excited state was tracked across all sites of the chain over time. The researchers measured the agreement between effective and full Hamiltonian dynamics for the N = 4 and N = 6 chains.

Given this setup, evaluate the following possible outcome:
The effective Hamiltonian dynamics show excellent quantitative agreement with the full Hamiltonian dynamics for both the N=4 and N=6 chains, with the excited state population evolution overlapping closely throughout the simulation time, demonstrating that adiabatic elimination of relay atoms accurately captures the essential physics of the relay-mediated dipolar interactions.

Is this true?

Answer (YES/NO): YES